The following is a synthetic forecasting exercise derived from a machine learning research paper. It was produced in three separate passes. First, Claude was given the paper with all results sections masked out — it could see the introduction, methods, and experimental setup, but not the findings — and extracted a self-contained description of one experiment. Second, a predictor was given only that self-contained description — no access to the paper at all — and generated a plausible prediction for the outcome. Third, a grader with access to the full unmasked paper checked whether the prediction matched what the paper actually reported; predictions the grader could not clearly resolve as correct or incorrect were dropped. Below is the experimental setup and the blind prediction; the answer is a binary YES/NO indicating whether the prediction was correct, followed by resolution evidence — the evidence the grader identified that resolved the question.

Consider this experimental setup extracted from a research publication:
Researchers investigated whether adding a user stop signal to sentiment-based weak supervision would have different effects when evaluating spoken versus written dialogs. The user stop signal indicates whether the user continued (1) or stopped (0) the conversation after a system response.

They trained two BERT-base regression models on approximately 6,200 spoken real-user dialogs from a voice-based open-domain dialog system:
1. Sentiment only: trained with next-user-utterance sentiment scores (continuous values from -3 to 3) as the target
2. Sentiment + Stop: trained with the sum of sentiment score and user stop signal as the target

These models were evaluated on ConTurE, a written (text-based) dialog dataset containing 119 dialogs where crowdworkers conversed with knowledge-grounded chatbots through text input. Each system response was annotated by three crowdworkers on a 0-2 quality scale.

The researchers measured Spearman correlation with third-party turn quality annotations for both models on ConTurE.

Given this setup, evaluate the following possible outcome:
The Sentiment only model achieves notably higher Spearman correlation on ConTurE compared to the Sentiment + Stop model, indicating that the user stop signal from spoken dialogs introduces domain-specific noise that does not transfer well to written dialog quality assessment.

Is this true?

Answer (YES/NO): NO